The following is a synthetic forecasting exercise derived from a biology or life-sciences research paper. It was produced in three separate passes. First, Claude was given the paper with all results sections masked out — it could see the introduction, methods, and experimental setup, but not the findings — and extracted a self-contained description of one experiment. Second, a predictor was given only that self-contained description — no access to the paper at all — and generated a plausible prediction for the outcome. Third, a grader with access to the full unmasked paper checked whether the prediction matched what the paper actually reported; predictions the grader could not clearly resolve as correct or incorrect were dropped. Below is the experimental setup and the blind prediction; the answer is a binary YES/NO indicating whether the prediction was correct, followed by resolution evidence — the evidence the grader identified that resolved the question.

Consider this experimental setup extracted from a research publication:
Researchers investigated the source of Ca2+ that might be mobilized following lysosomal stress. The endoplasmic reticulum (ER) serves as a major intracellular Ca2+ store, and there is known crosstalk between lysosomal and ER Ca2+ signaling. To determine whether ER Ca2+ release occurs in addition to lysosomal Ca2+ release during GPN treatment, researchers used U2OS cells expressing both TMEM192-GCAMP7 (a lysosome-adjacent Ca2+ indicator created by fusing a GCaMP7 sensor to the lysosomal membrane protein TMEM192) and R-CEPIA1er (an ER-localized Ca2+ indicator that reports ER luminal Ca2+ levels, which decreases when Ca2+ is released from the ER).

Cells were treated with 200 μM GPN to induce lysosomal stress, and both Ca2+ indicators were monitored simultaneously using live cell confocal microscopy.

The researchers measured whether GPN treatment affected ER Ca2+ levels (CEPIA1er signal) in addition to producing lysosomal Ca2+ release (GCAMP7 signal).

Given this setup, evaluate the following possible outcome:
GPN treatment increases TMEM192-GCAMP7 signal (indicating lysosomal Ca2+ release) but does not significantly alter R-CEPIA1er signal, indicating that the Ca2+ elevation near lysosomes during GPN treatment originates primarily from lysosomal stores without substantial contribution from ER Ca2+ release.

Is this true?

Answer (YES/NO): NO